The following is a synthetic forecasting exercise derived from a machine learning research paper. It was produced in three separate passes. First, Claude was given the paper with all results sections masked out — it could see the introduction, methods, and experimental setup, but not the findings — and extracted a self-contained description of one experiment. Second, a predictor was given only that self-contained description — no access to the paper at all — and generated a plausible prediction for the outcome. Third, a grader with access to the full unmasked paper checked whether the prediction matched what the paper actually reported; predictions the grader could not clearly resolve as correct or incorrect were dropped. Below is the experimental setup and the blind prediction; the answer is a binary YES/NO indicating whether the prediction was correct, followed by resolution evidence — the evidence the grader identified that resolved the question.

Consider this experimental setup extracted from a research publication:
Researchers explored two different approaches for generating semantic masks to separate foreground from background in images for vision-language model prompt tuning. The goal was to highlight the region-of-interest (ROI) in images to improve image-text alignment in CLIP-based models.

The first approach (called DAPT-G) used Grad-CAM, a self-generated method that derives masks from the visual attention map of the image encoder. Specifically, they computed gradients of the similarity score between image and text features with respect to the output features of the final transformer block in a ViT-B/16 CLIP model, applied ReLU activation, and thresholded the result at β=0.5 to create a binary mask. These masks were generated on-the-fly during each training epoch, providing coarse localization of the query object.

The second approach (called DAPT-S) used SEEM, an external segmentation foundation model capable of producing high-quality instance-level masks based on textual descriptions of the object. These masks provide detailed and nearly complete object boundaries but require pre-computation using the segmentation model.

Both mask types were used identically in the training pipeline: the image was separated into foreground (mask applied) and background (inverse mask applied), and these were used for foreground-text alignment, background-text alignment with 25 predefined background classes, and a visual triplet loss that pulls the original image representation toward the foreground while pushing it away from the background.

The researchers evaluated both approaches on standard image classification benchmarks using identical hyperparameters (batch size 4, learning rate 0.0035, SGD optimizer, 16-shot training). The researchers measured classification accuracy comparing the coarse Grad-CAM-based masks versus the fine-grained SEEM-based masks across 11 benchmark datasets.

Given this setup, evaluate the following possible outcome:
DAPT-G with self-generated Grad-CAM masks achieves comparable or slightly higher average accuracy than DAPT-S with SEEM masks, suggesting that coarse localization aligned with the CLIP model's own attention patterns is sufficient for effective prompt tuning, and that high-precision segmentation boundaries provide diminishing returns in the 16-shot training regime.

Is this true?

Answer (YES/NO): NO